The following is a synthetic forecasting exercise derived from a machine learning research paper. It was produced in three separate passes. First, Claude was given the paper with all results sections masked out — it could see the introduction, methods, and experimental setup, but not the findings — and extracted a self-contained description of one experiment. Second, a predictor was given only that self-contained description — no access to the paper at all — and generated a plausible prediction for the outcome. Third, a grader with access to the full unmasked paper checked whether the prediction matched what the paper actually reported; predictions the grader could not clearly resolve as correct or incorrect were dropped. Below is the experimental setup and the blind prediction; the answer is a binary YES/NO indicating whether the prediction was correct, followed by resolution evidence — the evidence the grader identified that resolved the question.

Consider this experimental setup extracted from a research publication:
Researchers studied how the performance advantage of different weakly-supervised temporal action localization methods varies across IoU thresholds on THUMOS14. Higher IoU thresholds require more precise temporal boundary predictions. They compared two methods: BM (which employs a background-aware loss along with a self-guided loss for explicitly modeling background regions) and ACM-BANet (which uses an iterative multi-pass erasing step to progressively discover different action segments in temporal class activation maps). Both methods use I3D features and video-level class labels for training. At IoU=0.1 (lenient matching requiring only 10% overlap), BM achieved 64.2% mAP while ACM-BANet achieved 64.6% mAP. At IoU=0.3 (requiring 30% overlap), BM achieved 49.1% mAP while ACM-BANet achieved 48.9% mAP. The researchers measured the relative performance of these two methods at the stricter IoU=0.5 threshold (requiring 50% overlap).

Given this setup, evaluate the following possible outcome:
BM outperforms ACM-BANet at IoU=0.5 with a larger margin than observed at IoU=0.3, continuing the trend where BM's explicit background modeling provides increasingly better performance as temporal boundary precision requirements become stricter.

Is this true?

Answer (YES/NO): NO